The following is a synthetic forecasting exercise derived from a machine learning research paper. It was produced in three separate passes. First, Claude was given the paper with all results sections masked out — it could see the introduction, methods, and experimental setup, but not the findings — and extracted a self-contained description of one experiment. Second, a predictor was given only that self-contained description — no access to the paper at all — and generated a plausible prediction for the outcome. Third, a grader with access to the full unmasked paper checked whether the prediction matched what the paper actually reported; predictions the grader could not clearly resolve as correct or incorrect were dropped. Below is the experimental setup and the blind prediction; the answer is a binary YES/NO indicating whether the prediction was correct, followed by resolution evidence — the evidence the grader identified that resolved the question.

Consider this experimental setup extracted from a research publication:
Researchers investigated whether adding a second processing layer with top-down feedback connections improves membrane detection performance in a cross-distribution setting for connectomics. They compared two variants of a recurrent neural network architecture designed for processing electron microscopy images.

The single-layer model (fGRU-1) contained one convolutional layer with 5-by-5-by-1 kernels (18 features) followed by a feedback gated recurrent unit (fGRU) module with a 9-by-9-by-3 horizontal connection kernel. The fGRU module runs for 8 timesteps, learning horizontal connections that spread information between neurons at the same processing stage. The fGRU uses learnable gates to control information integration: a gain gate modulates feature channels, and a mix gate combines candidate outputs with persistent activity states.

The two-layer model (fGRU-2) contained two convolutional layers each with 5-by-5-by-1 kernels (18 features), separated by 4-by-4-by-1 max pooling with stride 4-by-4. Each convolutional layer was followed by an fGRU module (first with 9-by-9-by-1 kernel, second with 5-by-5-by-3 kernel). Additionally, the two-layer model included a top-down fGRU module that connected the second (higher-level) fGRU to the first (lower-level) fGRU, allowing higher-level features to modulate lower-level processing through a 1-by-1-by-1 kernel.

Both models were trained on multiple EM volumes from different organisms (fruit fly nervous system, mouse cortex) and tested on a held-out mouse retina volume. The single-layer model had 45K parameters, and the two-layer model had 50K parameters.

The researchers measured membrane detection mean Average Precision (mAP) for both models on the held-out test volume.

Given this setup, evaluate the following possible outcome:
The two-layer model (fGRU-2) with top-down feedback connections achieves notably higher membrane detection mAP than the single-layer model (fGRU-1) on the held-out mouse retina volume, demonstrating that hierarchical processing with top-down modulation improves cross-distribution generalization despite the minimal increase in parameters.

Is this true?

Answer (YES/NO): YES